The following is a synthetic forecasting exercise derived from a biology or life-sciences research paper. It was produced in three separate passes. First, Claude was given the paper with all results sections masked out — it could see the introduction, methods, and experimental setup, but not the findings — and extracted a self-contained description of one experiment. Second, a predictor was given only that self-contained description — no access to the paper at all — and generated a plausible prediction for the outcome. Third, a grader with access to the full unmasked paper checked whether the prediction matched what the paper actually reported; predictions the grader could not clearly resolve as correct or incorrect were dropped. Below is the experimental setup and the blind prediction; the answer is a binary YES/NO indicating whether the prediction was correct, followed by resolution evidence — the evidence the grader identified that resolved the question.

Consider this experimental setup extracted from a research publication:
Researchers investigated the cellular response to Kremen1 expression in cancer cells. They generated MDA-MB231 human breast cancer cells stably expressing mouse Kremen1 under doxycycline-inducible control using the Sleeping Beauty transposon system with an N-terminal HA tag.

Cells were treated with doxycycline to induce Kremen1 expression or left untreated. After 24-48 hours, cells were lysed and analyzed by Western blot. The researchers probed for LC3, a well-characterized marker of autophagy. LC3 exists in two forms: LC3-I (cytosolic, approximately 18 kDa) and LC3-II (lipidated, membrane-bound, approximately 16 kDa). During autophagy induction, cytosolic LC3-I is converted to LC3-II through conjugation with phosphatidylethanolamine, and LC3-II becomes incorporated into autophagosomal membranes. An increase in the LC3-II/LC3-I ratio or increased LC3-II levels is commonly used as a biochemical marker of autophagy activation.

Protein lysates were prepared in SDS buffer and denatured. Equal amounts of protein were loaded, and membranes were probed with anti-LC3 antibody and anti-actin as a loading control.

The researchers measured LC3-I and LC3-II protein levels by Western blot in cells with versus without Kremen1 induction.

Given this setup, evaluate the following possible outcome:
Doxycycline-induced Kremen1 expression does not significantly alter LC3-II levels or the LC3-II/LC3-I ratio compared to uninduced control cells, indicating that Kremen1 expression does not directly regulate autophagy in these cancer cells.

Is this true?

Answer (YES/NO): NO